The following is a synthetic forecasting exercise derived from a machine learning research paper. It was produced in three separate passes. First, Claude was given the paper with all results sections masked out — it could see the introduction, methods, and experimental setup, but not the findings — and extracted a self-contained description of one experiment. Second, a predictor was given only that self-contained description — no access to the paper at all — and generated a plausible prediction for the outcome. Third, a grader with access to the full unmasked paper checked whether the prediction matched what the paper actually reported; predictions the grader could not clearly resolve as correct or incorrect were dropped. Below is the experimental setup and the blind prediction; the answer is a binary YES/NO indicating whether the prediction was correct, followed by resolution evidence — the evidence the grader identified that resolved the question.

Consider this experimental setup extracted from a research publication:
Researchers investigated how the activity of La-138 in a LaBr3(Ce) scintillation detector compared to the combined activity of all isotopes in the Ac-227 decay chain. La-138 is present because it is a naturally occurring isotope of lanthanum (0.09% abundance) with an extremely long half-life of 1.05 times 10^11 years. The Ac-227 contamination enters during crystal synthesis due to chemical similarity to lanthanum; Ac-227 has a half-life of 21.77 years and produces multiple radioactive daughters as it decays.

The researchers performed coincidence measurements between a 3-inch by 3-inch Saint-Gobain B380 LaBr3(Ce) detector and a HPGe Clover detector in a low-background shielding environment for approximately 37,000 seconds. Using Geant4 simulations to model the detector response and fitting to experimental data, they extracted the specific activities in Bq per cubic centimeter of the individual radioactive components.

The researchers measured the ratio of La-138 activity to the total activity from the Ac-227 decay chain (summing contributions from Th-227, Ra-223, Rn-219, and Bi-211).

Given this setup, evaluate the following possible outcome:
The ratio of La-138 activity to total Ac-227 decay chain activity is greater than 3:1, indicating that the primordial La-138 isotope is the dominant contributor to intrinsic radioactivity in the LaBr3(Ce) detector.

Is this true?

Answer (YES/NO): YES